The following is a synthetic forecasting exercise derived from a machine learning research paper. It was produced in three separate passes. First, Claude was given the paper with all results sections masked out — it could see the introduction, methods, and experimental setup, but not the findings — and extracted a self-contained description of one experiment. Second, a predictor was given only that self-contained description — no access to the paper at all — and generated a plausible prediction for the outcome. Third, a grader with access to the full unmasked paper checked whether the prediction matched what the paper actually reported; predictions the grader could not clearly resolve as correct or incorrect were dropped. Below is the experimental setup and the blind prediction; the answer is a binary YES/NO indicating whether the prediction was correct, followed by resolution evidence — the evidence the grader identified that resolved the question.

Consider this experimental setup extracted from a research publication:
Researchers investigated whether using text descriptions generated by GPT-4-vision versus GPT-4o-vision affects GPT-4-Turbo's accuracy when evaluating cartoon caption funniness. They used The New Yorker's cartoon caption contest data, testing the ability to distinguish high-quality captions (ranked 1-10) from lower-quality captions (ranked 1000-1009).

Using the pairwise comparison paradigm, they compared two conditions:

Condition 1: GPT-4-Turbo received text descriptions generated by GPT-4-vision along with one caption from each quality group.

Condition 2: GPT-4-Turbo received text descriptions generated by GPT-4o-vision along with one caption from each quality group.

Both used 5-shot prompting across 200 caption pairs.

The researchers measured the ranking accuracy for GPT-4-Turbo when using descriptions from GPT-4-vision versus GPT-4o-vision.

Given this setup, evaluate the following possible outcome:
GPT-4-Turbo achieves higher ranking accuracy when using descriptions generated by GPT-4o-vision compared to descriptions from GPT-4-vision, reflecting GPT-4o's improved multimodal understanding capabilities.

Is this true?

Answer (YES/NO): YES